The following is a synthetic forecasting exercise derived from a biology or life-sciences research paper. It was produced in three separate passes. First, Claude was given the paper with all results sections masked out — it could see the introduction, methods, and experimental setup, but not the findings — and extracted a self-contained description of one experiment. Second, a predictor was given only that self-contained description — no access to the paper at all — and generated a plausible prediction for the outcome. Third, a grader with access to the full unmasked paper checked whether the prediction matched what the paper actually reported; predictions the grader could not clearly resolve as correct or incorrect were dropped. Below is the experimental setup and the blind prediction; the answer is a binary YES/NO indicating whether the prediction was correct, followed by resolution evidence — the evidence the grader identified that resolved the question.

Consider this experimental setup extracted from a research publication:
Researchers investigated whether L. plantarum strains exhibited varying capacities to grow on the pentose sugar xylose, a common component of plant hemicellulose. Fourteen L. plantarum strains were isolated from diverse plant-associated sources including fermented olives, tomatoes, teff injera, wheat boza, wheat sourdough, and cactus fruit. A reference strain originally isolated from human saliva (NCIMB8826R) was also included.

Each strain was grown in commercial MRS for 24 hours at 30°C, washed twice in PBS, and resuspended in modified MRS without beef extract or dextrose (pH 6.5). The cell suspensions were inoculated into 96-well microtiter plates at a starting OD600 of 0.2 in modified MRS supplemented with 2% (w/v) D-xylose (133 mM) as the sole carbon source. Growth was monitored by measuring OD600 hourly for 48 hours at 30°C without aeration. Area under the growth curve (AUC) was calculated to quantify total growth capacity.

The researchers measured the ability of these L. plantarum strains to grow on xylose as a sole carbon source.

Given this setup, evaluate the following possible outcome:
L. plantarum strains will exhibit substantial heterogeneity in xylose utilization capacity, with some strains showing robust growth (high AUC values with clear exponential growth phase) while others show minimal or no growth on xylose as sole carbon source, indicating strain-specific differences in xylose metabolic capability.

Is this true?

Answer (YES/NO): NO